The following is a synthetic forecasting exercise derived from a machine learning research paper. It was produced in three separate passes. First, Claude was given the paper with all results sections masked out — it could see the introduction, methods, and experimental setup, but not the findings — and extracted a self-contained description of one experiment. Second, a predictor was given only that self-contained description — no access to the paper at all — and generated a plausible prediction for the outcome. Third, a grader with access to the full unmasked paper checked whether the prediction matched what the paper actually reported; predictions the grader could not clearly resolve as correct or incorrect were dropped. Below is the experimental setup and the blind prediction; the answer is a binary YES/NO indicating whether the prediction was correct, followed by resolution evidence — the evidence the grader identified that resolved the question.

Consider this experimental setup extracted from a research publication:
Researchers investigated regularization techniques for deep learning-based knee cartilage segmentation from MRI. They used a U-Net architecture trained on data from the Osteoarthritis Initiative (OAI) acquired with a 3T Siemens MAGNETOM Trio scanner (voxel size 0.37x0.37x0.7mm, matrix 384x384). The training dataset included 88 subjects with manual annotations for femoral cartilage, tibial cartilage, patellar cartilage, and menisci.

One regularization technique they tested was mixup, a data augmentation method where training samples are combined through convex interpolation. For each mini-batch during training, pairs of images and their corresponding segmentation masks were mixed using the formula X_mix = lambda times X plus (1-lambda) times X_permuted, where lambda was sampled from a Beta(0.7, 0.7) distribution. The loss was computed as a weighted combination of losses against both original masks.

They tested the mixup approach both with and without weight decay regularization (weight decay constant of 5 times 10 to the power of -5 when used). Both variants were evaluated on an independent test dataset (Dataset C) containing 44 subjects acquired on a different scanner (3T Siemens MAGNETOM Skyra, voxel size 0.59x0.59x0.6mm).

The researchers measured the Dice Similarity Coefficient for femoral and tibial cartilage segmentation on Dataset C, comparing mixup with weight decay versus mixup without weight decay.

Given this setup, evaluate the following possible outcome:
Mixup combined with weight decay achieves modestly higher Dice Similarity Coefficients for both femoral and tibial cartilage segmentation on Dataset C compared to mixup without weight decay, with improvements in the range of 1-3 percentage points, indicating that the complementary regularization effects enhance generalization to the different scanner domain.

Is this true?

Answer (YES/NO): NO